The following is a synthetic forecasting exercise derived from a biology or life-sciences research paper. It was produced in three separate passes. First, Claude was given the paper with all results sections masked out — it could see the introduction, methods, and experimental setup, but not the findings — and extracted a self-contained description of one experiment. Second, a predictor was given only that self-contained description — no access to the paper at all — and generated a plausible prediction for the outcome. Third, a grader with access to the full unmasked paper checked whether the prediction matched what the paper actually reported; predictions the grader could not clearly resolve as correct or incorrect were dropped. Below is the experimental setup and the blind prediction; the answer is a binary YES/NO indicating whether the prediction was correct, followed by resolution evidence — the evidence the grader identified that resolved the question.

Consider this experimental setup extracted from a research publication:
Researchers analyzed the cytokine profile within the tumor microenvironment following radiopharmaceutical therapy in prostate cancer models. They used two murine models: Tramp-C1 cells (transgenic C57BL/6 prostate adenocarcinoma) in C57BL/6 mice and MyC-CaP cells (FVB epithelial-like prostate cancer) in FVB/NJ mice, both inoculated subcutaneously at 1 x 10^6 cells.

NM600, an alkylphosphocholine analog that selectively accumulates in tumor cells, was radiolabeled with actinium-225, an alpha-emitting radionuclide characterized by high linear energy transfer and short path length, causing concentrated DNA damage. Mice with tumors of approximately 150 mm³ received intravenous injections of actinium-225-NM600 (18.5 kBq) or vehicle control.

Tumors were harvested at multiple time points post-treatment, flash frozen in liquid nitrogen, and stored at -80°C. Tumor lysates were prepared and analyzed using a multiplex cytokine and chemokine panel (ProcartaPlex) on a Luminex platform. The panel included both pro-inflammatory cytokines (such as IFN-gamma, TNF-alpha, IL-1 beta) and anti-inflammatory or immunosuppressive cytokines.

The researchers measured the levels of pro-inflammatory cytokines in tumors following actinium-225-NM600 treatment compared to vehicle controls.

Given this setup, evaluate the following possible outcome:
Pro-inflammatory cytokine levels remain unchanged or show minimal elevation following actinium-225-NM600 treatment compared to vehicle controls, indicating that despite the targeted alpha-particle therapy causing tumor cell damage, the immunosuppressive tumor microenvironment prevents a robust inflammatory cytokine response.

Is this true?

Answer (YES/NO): NO